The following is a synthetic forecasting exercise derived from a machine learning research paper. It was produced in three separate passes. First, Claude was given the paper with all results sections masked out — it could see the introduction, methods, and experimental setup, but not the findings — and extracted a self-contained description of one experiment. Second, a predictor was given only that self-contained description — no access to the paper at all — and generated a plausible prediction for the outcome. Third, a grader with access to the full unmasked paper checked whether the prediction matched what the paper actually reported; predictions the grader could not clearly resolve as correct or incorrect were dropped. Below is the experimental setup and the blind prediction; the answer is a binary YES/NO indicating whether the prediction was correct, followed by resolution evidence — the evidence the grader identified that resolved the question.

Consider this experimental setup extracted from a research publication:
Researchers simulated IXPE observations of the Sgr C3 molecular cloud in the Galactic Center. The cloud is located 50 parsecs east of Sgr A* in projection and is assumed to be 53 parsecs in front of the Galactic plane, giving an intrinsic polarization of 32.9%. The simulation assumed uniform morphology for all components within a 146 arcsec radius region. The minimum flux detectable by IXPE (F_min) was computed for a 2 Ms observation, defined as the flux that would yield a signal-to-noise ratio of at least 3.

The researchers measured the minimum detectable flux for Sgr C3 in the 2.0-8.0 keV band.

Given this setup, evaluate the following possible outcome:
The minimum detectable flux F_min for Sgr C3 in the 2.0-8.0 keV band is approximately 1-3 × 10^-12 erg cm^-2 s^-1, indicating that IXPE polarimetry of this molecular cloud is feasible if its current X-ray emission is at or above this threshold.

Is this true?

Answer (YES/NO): NO